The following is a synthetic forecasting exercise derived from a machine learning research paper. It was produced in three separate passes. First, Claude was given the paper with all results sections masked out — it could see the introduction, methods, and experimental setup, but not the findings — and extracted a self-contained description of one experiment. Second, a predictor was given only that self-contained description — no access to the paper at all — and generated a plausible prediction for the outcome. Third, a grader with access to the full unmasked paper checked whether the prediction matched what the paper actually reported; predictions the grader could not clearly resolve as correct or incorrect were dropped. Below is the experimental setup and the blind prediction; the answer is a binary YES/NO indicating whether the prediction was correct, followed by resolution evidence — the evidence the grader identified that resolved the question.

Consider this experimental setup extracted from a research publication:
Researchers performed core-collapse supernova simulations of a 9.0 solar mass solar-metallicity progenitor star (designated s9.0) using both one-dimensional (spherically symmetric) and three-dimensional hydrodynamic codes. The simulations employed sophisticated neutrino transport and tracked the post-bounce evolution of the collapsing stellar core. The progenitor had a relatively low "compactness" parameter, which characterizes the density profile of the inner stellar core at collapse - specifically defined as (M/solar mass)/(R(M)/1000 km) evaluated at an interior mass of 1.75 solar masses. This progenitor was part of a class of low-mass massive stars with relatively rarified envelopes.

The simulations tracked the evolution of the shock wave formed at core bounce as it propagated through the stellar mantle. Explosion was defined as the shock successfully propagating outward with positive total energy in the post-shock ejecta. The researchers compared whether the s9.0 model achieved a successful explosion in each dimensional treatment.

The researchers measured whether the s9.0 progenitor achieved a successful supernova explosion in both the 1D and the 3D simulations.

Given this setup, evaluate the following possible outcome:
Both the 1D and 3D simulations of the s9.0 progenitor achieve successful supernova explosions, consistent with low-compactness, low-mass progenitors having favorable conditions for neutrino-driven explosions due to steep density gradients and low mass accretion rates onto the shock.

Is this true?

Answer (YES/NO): NO